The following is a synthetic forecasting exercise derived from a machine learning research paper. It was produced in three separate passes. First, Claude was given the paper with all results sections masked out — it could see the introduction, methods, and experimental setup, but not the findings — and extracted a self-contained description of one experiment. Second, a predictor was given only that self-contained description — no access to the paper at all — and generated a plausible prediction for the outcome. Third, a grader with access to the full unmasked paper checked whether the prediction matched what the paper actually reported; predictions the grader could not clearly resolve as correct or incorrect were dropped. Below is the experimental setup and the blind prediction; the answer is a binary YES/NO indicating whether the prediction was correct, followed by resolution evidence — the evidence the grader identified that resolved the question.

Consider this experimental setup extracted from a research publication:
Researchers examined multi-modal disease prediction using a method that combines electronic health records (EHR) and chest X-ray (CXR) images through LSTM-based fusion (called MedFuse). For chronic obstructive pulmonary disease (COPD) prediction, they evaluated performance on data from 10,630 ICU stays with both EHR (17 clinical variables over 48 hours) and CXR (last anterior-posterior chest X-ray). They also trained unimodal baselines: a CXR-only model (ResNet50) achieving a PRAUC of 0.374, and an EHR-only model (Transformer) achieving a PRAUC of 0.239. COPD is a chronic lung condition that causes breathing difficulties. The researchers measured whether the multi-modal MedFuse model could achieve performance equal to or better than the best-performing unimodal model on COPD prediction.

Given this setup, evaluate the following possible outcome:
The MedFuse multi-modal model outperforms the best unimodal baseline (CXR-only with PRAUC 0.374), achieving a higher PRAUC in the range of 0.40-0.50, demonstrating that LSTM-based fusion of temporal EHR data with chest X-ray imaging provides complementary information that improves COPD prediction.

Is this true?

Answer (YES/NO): NO